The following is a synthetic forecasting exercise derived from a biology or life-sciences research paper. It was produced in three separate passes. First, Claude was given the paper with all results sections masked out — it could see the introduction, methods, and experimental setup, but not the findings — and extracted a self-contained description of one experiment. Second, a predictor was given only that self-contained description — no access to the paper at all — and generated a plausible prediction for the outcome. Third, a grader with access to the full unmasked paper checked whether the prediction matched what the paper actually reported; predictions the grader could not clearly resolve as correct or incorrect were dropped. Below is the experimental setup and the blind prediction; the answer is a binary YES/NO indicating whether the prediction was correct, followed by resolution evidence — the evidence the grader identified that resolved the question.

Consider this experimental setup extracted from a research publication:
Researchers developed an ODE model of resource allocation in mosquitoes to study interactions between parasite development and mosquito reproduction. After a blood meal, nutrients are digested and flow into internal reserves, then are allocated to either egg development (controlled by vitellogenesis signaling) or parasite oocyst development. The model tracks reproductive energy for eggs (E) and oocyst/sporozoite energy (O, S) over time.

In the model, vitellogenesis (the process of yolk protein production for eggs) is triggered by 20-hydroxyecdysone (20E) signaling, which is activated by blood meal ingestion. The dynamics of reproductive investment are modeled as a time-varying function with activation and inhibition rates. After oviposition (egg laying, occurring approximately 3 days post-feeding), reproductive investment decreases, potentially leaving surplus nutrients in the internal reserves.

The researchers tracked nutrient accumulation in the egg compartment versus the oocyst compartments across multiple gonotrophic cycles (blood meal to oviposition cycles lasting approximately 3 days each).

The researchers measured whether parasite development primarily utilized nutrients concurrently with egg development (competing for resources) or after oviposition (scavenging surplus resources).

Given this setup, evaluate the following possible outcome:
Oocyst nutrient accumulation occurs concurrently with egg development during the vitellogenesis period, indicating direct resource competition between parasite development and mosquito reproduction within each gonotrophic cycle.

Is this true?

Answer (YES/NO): NO